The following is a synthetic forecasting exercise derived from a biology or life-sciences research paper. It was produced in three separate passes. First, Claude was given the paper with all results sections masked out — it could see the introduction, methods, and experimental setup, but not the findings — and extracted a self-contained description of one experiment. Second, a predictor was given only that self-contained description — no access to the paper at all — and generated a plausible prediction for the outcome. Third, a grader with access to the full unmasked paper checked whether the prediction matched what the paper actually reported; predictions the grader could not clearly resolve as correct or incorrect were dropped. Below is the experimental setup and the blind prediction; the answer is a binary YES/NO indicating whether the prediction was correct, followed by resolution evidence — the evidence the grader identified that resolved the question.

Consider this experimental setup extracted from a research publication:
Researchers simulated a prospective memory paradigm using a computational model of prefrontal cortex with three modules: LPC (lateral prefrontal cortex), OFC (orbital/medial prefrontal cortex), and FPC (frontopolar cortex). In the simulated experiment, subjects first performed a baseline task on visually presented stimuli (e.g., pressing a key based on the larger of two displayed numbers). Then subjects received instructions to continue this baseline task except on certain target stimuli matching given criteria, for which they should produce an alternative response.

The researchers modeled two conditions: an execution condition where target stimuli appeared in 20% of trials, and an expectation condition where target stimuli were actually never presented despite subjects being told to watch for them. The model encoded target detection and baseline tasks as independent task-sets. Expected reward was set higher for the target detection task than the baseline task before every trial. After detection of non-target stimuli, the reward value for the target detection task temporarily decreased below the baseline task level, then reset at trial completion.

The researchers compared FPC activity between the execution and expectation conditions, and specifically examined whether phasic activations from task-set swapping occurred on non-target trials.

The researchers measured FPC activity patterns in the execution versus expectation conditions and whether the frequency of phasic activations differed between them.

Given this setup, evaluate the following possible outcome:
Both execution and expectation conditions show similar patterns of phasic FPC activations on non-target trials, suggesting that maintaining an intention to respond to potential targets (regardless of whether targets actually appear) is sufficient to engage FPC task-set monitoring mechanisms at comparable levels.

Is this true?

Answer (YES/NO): YES